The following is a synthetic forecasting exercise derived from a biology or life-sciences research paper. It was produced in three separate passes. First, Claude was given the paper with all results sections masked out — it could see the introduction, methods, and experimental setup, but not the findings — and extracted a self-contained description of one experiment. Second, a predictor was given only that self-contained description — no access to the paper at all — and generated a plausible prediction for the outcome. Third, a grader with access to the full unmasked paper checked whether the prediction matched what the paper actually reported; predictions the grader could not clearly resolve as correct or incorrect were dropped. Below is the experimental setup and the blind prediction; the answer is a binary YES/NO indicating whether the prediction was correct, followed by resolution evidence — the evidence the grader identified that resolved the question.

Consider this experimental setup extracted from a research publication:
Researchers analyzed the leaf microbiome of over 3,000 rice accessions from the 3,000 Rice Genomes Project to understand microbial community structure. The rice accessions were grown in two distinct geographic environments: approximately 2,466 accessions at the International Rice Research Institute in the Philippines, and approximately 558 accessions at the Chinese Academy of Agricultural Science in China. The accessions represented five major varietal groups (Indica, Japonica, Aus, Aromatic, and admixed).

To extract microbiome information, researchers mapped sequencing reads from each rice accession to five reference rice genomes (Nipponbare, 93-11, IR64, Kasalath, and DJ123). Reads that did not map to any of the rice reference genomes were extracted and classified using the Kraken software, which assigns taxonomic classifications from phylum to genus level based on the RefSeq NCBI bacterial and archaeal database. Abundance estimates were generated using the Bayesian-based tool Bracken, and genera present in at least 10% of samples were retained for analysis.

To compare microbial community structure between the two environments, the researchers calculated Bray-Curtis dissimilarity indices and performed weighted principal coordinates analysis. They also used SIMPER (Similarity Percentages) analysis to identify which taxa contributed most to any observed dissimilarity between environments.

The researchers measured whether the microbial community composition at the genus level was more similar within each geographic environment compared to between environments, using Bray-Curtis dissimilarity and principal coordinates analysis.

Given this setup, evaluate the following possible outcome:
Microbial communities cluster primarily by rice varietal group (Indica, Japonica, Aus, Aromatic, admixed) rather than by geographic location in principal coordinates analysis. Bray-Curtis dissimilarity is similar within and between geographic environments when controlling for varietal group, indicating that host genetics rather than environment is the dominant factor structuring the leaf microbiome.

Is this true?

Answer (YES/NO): NO